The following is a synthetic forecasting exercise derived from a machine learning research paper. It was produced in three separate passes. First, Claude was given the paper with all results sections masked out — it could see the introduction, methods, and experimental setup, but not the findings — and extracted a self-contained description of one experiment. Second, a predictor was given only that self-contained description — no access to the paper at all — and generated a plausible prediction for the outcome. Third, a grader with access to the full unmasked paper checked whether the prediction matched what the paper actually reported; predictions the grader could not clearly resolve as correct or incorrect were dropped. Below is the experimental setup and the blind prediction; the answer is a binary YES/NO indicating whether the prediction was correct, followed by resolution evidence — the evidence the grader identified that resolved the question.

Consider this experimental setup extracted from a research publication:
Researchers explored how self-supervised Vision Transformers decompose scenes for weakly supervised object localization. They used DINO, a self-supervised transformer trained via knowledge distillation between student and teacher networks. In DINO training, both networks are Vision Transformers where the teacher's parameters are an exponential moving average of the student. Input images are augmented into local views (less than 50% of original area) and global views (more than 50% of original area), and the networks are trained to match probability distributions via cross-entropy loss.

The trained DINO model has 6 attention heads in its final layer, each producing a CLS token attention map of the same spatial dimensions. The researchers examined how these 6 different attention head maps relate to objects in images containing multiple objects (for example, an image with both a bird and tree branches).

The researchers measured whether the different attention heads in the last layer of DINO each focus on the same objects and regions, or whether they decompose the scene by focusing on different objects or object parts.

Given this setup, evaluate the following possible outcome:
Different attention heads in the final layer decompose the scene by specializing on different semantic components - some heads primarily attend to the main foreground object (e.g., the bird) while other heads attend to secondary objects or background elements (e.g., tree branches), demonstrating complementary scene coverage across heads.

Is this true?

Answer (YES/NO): YES